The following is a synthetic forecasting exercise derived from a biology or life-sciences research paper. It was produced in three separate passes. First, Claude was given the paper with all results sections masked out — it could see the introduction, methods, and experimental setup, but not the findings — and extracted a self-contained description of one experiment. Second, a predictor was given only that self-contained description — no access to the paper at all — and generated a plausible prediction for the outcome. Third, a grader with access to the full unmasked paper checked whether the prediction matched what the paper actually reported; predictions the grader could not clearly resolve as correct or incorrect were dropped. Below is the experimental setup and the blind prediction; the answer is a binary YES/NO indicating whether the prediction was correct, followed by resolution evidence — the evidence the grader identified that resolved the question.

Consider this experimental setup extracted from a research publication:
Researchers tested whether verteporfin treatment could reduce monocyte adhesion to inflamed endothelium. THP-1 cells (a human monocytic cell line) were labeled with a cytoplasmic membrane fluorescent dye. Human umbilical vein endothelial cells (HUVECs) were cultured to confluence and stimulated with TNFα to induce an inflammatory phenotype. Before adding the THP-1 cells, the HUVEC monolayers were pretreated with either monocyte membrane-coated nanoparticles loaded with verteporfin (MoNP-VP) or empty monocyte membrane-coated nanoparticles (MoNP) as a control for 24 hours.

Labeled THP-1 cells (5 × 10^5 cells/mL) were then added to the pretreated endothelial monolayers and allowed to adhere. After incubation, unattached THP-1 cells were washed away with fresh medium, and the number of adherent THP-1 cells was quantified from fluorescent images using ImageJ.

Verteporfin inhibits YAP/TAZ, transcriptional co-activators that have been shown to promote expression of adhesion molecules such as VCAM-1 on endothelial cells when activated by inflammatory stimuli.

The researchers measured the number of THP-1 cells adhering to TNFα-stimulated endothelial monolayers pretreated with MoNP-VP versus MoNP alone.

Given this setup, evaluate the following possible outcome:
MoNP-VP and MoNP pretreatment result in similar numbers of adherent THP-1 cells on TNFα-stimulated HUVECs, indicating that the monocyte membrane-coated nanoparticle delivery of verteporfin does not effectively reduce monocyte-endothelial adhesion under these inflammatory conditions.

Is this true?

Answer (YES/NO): NO